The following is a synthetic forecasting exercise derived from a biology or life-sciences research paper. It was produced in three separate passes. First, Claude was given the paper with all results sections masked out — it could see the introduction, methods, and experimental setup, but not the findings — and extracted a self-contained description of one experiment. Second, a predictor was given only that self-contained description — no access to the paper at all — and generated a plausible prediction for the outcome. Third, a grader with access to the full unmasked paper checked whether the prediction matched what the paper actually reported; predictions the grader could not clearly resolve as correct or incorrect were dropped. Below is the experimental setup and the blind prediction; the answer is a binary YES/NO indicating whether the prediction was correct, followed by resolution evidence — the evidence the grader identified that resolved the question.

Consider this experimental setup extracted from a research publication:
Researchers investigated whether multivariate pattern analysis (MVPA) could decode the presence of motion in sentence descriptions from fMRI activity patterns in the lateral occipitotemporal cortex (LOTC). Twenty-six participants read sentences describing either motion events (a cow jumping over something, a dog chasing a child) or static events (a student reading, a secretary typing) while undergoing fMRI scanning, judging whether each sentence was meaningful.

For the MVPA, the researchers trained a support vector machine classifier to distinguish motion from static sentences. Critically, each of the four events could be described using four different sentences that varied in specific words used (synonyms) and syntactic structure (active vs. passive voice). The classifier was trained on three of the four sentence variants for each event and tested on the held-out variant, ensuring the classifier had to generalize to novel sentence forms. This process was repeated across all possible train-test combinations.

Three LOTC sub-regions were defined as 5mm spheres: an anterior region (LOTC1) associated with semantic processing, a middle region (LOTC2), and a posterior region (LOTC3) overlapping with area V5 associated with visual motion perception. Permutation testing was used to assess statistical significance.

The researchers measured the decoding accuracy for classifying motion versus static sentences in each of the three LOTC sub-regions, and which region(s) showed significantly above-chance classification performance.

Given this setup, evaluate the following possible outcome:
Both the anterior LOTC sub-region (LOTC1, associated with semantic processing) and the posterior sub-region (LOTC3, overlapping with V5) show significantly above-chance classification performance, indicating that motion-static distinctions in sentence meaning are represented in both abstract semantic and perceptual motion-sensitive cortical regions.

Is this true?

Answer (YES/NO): YES